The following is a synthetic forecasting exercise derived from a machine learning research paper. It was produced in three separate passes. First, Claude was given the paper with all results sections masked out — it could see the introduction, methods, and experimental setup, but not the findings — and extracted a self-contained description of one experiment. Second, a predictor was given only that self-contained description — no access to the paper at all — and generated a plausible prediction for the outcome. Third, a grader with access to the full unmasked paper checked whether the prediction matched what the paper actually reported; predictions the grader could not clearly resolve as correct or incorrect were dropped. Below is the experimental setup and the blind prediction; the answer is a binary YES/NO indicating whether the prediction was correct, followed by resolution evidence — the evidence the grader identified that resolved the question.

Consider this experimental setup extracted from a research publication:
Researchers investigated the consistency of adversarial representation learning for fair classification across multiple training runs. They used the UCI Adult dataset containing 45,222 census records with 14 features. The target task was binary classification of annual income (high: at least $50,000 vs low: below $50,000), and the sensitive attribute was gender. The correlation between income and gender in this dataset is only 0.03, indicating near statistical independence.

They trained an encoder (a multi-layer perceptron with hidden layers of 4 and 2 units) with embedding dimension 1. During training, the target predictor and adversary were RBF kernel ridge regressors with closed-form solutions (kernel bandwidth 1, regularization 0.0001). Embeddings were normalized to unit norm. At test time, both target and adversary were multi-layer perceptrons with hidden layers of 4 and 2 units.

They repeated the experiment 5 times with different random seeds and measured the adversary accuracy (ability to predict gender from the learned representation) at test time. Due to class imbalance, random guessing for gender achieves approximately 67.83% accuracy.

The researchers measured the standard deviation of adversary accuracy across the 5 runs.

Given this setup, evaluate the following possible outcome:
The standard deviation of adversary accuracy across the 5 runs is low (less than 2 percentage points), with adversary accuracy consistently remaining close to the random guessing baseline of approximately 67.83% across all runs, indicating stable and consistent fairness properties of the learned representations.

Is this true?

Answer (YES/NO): YES